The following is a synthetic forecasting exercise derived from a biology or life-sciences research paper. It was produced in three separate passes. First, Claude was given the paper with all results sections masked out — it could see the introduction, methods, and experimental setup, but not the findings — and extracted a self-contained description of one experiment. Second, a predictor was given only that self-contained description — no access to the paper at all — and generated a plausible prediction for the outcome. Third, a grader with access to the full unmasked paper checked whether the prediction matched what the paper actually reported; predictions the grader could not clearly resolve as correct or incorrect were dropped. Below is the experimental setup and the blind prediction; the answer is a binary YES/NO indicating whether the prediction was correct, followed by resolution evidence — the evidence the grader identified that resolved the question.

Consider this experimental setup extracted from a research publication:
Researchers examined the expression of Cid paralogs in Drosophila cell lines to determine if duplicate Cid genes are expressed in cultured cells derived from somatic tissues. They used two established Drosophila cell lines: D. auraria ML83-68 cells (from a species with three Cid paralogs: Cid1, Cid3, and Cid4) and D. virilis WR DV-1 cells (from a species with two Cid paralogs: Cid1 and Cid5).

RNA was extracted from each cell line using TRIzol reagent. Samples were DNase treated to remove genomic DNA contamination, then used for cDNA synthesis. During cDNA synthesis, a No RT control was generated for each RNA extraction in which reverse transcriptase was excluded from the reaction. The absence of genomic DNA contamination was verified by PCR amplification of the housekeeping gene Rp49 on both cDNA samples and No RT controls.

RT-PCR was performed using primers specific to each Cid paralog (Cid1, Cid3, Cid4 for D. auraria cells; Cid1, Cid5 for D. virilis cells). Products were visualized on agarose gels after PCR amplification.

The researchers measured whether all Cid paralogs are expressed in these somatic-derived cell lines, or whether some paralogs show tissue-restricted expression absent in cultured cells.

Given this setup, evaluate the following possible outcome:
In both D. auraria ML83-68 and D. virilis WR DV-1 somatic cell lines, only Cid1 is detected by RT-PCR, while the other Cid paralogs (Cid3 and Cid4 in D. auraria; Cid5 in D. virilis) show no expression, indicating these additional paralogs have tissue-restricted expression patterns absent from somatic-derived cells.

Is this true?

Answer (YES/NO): NO